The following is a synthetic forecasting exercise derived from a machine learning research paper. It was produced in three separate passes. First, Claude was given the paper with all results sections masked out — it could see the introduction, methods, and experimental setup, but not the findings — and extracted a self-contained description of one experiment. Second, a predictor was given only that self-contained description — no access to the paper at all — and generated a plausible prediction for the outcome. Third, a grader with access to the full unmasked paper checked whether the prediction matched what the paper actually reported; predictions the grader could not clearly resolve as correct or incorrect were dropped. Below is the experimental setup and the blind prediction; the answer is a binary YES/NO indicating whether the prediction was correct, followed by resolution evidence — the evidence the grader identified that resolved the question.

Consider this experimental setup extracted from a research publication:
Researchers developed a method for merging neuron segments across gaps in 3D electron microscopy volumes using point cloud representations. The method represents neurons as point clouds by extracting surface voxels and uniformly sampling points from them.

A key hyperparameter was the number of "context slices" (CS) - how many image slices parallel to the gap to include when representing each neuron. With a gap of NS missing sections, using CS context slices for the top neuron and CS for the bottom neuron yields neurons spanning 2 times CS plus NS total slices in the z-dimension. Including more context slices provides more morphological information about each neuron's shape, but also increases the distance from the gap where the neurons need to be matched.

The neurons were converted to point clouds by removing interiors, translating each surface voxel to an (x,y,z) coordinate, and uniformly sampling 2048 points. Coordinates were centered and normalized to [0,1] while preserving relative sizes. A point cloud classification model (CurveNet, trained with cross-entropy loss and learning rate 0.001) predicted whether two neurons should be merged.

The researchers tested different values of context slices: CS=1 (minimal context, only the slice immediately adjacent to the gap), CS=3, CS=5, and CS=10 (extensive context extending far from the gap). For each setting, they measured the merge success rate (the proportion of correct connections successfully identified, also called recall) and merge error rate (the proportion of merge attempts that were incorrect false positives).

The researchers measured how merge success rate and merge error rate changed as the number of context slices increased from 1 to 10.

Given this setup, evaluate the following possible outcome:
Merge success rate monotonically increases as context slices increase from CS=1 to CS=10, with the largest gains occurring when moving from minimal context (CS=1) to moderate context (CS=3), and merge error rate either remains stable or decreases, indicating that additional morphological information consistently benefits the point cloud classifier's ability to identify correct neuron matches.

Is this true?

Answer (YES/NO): NO